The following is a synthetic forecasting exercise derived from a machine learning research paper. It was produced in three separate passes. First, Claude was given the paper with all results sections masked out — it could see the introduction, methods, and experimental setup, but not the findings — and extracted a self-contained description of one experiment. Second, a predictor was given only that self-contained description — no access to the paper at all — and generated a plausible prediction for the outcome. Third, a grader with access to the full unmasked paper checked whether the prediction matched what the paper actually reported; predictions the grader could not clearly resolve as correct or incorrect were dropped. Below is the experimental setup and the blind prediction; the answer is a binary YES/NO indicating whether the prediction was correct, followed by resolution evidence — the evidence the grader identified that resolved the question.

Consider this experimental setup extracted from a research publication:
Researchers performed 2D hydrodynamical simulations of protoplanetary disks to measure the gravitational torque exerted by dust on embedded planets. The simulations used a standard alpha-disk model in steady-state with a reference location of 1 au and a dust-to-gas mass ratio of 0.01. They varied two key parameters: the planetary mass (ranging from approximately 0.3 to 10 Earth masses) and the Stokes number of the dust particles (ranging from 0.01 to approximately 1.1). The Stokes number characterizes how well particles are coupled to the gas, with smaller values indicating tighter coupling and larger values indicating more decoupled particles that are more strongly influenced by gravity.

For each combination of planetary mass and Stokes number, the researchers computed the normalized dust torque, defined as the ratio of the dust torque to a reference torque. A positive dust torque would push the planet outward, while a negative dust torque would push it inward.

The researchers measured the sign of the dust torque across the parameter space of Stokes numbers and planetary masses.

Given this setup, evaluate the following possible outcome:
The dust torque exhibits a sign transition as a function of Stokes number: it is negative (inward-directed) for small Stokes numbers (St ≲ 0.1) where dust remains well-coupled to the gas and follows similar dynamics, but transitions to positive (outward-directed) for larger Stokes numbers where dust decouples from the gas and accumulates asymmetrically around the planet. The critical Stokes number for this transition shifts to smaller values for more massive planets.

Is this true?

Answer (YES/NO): NO